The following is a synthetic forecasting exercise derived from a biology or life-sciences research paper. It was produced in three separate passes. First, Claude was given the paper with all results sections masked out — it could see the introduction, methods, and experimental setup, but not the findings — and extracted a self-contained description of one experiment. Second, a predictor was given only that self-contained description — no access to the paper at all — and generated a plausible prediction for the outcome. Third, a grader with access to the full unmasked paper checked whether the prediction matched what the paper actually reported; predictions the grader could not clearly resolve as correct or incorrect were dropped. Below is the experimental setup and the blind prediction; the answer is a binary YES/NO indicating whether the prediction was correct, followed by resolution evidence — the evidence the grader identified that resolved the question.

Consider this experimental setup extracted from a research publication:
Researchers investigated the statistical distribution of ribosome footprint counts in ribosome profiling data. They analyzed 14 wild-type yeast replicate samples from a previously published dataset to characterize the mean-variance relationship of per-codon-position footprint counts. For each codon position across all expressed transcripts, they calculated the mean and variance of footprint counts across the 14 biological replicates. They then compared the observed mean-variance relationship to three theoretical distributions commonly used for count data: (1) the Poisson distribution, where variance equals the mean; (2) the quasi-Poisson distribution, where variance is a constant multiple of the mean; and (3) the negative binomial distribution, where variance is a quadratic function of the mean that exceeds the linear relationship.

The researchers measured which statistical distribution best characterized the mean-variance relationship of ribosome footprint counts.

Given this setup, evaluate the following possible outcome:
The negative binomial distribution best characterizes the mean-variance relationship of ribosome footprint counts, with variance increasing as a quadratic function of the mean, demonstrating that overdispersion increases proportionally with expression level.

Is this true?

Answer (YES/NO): YES